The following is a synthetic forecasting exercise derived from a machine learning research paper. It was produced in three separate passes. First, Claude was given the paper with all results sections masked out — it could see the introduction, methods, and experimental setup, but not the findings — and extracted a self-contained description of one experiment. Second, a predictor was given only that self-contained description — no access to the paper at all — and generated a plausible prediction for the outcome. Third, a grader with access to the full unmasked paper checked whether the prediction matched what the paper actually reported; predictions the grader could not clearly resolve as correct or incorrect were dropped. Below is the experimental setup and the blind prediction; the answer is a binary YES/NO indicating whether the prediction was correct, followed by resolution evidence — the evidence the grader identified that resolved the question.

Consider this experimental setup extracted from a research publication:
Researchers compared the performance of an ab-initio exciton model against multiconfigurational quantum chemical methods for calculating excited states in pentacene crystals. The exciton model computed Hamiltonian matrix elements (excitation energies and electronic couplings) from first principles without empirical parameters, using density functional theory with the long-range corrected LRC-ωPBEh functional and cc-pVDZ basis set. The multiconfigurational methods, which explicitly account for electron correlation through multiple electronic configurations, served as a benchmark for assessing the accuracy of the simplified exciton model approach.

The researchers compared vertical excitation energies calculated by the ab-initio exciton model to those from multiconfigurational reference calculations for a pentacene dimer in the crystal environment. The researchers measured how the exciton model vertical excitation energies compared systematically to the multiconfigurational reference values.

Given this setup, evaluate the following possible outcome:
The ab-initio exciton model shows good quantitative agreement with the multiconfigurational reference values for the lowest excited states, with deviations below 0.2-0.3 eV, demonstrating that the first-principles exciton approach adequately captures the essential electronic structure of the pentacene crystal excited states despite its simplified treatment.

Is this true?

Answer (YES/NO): NO